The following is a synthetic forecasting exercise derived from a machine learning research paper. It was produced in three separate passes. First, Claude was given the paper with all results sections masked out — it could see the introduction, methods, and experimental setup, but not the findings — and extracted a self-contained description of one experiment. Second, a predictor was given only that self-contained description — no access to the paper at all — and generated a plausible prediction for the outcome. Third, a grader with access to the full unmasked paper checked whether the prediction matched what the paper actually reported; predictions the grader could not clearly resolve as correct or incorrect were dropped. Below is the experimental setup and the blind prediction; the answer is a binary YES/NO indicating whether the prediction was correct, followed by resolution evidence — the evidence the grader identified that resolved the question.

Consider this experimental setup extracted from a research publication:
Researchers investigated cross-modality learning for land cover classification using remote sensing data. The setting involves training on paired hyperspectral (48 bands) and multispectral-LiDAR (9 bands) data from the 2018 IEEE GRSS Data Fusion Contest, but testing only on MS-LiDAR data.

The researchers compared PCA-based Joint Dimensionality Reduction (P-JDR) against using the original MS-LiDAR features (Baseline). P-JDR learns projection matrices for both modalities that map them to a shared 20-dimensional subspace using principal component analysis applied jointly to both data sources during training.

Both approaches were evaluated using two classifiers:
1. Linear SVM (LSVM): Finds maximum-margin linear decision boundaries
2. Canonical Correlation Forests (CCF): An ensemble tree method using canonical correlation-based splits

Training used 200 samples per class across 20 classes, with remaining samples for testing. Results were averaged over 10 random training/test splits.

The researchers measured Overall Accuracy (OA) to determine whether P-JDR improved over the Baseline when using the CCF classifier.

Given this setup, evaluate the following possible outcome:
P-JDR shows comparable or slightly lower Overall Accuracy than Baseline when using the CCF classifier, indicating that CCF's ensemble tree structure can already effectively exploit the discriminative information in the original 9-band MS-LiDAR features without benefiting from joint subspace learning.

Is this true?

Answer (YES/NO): NO